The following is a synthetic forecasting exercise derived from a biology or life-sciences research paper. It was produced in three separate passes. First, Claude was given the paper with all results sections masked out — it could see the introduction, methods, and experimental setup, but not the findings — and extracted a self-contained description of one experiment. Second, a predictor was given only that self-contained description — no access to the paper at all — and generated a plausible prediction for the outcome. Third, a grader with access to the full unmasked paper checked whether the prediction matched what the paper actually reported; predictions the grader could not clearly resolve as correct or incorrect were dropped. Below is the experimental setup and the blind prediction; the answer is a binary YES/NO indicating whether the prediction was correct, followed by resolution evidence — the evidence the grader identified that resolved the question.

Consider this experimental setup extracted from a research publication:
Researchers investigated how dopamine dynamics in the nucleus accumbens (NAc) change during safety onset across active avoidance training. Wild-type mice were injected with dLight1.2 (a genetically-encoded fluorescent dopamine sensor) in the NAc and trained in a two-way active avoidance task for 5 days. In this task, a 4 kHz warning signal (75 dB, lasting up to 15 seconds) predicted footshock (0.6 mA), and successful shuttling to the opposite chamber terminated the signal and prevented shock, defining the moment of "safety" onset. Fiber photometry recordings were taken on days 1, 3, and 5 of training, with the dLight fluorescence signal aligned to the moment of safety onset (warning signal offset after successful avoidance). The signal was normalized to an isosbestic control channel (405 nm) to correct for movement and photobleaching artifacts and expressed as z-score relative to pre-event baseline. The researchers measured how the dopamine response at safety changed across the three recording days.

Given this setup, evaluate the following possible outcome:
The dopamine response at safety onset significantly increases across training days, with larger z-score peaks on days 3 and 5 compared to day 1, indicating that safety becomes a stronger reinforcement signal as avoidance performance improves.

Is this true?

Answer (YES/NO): YES